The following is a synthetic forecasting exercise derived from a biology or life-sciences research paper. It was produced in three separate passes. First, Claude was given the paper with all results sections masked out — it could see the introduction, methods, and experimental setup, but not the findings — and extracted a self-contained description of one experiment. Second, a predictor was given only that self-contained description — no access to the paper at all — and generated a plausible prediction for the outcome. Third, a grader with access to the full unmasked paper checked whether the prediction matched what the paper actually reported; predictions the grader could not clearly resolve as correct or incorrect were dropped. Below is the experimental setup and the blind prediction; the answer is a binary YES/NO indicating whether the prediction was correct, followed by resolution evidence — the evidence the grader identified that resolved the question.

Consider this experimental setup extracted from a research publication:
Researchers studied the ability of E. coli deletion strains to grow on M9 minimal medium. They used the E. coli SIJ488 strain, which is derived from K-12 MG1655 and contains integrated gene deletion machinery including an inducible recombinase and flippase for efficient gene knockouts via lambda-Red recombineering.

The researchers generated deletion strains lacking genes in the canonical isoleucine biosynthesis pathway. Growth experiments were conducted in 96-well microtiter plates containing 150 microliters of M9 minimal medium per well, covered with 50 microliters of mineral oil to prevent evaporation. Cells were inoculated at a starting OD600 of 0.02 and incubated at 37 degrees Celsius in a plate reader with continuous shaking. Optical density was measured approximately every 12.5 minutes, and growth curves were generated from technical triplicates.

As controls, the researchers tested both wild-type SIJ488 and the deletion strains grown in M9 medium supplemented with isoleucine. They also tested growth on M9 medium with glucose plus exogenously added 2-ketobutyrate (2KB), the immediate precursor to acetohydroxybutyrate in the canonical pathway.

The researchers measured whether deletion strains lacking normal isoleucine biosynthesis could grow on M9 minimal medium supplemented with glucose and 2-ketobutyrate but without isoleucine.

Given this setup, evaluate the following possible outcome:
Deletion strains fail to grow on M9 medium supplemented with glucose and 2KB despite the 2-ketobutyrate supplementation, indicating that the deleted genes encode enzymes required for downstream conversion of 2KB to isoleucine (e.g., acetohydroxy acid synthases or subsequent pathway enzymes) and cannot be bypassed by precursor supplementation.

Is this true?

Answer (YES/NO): NO